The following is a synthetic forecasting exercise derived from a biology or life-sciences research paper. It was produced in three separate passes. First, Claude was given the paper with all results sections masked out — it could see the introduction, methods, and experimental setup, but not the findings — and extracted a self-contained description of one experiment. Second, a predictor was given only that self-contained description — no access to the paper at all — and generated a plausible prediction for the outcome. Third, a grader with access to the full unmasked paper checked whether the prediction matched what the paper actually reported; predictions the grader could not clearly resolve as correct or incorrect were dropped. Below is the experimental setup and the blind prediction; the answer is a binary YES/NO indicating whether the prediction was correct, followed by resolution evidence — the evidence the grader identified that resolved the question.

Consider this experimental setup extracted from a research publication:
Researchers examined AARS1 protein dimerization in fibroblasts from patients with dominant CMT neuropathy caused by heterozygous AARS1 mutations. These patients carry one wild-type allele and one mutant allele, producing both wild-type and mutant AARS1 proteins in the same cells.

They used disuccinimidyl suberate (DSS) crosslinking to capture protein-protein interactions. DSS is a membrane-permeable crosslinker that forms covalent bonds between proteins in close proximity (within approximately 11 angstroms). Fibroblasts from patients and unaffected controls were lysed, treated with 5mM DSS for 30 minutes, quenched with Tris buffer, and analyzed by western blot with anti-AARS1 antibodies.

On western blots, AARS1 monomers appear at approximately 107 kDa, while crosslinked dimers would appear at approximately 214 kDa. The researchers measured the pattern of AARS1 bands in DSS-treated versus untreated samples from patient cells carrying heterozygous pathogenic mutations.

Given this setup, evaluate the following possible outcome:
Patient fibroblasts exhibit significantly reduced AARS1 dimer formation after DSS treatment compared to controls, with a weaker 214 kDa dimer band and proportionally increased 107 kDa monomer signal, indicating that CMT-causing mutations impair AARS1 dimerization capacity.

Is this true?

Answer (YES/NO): NO